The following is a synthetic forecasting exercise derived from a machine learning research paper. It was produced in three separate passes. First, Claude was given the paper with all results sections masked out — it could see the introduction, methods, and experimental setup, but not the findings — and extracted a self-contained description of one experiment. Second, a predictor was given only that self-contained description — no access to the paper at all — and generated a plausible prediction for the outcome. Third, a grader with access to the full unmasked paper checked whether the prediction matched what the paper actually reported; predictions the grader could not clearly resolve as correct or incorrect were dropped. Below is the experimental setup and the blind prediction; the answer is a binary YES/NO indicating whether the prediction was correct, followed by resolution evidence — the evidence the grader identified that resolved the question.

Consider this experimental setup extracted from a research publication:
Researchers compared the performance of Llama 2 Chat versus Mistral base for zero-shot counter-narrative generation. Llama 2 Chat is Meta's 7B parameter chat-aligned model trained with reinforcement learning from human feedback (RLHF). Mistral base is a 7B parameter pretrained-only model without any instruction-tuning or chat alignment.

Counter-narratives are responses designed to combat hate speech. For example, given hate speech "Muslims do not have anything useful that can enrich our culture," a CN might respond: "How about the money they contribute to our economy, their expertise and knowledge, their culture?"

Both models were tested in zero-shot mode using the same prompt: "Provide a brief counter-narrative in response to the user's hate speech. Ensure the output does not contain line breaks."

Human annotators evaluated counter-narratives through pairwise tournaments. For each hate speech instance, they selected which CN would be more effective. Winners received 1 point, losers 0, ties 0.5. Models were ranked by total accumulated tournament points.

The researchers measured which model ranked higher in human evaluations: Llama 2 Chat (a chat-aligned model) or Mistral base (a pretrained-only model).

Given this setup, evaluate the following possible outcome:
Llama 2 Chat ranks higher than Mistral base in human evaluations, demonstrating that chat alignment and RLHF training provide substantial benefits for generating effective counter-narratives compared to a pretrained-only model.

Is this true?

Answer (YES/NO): NO